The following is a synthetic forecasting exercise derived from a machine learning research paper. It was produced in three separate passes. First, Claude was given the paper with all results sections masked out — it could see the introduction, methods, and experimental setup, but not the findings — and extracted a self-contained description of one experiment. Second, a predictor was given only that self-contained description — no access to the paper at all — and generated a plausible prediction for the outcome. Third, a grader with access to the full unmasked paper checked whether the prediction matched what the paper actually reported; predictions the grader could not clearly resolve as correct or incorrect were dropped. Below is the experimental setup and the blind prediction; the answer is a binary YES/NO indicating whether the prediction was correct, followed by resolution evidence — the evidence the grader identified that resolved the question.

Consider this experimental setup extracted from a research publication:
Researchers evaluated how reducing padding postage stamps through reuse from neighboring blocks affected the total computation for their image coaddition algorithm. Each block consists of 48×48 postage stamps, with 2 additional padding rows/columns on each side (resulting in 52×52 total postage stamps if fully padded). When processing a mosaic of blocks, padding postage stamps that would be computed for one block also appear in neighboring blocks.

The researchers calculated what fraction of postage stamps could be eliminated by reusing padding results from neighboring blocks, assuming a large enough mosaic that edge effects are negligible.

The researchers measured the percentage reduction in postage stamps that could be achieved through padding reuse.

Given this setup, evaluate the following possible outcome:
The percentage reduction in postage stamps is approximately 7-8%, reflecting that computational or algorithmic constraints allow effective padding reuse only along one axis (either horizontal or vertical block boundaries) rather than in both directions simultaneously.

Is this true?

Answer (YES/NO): NO